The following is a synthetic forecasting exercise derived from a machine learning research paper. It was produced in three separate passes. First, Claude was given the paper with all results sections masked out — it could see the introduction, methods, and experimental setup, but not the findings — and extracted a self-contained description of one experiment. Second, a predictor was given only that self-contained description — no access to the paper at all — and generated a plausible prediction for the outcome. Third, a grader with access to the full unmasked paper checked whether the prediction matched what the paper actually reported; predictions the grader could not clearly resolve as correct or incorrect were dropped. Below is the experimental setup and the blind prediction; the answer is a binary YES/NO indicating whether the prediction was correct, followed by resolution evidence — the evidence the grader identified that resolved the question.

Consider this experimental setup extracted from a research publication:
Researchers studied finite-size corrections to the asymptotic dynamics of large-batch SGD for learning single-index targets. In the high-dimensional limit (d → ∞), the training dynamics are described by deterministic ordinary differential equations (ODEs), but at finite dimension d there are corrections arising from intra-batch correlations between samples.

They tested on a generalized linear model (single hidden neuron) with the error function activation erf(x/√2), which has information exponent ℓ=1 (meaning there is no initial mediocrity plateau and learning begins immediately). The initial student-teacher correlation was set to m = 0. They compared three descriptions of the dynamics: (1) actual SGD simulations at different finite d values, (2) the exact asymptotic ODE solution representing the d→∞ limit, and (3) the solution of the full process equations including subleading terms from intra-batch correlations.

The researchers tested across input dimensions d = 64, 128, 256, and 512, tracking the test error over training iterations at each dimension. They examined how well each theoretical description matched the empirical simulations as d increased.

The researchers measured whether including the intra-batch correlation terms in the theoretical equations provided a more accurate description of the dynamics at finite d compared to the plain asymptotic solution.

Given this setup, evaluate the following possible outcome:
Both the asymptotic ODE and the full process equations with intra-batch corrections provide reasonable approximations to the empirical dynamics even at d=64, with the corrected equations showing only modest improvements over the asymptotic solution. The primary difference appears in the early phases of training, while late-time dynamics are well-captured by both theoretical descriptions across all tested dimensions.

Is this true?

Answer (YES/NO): NO